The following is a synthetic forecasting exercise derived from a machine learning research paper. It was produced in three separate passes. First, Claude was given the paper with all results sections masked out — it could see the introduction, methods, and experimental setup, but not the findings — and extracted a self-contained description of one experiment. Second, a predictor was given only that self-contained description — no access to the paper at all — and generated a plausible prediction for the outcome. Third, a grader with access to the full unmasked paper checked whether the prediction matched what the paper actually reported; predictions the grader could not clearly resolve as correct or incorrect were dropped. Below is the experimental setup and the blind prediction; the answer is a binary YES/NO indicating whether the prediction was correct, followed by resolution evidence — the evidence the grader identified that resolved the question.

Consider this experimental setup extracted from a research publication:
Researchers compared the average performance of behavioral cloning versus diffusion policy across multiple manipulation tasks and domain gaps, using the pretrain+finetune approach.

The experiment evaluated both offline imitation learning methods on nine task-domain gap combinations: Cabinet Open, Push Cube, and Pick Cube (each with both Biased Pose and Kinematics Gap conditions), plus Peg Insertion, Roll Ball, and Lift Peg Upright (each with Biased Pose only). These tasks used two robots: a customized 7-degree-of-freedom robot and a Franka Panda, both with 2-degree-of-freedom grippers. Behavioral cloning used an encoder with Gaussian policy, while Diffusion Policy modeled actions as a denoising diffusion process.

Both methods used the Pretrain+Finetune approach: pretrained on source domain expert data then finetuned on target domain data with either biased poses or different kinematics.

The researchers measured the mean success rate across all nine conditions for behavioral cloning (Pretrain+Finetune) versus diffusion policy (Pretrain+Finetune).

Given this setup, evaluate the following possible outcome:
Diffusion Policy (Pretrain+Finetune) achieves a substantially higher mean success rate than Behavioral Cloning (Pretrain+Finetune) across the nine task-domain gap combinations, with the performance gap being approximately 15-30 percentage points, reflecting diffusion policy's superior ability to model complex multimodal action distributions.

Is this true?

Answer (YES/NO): NO